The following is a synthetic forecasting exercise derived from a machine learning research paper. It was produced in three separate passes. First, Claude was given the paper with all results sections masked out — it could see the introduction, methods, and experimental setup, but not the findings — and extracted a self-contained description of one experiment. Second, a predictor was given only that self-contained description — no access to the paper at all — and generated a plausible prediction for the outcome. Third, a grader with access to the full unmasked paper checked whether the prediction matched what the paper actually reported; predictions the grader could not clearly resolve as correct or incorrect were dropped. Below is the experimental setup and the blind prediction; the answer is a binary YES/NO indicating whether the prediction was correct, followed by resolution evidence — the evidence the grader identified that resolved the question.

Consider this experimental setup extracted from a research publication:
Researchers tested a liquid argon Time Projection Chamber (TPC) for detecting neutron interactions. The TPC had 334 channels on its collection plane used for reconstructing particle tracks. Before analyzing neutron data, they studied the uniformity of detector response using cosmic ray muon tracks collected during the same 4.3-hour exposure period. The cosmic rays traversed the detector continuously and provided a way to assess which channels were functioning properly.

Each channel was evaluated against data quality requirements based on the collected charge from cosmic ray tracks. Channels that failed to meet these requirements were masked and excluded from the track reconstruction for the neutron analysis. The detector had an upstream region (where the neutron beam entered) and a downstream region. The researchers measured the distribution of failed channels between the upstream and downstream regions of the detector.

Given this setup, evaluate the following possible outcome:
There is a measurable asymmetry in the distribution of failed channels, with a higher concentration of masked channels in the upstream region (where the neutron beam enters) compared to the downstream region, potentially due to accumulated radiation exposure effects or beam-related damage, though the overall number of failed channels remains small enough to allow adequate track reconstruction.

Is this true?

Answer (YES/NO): NO